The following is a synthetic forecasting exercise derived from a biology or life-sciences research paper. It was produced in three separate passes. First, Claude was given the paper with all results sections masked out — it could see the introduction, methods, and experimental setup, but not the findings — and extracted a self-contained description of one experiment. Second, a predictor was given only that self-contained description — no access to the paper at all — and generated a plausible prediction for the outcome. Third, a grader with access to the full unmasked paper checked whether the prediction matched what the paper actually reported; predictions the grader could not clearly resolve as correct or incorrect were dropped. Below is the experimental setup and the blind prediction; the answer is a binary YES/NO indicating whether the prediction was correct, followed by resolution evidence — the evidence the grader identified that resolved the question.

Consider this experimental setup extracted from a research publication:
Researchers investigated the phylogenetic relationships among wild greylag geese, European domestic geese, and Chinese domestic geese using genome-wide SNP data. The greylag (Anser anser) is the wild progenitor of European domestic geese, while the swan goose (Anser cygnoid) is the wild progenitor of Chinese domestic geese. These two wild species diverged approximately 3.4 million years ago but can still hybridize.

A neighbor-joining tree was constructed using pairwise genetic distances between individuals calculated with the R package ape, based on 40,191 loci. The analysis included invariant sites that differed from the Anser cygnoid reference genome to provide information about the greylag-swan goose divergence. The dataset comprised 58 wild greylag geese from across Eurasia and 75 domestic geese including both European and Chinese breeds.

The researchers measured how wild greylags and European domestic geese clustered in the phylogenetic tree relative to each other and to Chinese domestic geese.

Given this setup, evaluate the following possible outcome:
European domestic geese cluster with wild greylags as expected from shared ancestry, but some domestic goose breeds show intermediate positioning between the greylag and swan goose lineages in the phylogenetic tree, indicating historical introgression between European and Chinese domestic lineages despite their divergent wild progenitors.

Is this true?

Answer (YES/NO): NO